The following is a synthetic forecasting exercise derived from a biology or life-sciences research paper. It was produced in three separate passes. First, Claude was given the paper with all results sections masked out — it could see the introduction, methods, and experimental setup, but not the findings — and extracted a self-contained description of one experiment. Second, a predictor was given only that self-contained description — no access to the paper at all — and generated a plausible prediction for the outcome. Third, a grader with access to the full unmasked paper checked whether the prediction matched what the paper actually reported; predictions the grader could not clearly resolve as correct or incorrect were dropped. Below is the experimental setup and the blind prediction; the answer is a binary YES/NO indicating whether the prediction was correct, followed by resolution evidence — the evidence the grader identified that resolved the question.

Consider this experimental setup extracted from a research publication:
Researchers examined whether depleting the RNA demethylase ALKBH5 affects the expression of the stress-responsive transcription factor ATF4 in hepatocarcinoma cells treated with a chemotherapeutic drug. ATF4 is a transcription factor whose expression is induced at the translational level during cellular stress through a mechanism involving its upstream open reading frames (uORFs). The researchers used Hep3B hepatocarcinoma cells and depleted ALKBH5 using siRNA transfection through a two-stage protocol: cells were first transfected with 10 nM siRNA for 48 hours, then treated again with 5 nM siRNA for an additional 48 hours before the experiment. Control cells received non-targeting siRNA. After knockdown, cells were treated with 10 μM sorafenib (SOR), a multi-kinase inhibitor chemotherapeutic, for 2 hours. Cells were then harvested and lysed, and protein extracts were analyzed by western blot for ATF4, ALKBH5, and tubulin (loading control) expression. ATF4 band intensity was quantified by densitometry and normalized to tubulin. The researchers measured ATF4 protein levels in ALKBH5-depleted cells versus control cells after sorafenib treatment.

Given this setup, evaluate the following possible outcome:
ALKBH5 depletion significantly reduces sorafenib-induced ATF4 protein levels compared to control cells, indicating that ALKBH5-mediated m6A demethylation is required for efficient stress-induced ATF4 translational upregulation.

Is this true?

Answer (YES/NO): YES